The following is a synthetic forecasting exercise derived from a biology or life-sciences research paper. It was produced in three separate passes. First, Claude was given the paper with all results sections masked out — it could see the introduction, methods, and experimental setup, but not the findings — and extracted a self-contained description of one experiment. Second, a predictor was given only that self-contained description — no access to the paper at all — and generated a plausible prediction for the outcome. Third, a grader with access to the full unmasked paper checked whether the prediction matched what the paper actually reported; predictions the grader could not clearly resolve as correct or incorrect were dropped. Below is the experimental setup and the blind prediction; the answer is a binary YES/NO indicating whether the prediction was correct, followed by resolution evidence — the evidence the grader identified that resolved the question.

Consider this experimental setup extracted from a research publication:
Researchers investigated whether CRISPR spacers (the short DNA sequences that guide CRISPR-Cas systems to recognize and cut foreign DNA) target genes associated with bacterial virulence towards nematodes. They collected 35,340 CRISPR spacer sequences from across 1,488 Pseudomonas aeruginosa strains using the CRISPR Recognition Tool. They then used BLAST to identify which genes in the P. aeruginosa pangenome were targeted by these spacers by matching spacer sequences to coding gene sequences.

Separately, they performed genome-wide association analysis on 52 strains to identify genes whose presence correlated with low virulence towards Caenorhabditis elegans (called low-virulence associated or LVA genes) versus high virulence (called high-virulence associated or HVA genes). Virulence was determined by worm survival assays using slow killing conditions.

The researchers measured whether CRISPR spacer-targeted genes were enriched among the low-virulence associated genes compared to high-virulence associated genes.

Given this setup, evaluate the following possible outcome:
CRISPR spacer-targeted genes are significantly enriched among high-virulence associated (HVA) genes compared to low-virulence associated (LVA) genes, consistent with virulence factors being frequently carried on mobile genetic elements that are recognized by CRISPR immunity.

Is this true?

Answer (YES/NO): NO